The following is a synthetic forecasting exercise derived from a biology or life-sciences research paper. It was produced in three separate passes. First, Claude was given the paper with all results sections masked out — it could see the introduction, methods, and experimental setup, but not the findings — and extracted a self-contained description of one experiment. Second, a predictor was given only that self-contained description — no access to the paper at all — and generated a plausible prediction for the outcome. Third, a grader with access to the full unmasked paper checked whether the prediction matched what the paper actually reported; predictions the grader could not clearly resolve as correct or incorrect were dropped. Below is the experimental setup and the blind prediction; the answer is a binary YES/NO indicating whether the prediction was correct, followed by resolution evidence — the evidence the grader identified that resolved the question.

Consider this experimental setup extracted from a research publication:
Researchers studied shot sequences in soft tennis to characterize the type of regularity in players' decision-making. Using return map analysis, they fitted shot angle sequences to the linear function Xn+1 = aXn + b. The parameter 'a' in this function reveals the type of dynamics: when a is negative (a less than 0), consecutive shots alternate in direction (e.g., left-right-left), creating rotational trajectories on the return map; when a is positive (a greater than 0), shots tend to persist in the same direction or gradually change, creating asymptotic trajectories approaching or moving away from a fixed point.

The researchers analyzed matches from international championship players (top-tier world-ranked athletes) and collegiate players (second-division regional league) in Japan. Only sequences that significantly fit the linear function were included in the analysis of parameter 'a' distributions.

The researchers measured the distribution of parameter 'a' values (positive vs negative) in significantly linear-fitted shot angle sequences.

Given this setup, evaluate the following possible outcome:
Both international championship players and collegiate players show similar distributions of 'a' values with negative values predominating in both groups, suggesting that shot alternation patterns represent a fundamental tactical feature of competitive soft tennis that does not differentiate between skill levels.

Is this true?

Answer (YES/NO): NO